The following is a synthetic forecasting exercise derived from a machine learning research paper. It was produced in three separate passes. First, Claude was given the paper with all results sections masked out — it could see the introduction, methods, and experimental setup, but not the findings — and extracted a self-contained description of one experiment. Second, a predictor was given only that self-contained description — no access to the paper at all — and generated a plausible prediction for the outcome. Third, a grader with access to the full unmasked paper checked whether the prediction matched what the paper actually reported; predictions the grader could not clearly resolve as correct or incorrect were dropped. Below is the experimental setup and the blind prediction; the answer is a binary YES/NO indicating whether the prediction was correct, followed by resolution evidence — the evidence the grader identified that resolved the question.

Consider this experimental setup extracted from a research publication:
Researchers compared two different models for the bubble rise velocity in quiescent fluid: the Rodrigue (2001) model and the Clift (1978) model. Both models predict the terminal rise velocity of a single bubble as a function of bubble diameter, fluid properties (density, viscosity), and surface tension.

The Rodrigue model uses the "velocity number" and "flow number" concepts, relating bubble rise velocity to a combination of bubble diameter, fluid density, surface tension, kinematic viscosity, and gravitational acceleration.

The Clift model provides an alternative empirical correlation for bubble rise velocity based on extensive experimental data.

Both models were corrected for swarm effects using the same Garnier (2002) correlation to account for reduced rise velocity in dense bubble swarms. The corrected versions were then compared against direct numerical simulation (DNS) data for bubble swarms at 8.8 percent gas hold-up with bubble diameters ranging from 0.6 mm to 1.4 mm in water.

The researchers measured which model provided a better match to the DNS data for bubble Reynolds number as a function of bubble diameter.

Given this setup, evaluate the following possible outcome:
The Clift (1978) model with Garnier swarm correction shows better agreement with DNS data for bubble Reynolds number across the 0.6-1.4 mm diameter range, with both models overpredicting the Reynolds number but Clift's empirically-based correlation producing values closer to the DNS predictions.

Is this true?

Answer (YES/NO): NO